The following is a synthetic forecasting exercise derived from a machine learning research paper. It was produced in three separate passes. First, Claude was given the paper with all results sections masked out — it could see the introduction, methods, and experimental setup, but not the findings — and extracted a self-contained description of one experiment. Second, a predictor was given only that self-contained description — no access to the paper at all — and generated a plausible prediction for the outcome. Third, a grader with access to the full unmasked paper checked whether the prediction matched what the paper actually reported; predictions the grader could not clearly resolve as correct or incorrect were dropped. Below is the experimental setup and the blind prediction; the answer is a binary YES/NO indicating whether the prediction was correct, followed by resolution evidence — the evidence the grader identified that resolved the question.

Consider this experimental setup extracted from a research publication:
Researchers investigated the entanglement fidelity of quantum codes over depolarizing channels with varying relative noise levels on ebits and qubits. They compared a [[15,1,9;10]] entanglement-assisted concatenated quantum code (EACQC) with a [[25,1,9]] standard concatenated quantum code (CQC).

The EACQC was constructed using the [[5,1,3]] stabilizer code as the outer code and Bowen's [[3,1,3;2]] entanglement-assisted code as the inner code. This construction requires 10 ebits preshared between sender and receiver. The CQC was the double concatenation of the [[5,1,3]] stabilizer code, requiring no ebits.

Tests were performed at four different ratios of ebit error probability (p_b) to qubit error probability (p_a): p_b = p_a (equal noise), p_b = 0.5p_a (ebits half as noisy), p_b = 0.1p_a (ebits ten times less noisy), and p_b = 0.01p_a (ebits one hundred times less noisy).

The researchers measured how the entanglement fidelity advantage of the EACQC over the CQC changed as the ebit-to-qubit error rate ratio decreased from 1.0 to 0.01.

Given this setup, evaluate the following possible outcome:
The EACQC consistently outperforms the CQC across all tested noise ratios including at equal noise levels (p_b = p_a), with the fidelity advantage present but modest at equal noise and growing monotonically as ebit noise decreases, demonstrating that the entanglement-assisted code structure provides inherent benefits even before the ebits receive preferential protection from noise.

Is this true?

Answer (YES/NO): NO